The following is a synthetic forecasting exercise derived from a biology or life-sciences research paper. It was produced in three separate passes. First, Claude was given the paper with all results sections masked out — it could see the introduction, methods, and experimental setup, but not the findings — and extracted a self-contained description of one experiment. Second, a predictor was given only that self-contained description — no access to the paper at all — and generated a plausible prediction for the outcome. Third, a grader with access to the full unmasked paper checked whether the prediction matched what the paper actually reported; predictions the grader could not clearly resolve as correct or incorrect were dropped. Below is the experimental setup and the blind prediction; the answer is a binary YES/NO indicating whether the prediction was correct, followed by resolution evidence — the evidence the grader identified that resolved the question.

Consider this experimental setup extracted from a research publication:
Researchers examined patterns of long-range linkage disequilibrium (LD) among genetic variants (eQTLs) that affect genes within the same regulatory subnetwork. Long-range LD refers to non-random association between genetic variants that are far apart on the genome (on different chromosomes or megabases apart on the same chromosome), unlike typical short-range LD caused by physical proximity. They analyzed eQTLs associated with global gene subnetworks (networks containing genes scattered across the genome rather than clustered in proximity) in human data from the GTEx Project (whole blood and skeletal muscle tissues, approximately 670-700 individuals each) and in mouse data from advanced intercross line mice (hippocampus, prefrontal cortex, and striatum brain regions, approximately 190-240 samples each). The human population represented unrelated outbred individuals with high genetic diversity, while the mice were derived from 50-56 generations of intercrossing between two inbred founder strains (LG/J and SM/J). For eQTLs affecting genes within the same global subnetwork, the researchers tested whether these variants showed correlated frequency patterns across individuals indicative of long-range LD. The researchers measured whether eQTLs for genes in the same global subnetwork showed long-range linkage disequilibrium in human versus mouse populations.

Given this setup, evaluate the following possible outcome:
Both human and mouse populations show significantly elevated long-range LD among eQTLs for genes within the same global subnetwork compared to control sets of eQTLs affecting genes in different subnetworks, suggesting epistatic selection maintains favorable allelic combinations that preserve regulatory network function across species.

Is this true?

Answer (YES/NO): NO